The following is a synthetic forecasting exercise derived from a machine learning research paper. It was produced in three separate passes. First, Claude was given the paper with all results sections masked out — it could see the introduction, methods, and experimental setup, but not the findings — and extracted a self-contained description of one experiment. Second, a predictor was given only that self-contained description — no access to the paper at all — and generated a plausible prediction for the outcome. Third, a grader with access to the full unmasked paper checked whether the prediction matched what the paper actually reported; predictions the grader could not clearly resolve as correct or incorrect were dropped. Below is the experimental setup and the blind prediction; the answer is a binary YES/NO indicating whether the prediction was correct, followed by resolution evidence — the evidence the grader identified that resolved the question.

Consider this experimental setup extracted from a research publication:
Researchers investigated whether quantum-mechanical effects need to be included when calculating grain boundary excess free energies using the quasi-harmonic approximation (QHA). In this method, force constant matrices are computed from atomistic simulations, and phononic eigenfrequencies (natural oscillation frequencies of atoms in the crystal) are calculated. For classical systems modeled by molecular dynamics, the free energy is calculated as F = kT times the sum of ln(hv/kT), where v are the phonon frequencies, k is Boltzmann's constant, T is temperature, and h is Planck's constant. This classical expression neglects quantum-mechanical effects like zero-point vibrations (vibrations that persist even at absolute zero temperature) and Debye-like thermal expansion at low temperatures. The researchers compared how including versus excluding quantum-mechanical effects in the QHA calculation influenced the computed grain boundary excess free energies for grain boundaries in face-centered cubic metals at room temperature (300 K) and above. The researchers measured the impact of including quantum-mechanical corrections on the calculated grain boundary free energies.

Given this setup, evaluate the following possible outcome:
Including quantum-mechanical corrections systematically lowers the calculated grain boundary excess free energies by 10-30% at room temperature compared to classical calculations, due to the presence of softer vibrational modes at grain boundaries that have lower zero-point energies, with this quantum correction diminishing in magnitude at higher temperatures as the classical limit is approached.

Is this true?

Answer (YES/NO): NO